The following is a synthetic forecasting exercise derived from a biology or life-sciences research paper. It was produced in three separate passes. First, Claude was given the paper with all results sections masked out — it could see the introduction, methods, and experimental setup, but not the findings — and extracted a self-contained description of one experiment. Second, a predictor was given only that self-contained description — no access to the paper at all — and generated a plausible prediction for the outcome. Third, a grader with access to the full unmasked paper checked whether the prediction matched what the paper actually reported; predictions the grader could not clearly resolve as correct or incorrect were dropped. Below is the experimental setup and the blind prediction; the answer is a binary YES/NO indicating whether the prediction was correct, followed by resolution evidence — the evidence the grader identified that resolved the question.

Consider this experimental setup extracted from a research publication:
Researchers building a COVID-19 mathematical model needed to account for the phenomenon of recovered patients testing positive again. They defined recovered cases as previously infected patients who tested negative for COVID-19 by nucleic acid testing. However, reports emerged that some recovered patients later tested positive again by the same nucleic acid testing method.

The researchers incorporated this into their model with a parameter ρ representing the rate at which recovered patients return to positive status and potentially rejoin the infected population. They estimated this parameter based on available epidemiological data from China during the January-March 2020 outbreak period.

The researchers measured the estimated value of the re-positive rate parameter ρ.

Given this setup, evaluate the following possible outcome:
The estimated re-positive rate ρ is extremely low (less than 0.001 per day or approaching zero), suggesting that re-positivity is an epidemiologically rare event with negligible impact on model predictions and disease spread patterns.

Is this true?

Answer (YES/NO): NO